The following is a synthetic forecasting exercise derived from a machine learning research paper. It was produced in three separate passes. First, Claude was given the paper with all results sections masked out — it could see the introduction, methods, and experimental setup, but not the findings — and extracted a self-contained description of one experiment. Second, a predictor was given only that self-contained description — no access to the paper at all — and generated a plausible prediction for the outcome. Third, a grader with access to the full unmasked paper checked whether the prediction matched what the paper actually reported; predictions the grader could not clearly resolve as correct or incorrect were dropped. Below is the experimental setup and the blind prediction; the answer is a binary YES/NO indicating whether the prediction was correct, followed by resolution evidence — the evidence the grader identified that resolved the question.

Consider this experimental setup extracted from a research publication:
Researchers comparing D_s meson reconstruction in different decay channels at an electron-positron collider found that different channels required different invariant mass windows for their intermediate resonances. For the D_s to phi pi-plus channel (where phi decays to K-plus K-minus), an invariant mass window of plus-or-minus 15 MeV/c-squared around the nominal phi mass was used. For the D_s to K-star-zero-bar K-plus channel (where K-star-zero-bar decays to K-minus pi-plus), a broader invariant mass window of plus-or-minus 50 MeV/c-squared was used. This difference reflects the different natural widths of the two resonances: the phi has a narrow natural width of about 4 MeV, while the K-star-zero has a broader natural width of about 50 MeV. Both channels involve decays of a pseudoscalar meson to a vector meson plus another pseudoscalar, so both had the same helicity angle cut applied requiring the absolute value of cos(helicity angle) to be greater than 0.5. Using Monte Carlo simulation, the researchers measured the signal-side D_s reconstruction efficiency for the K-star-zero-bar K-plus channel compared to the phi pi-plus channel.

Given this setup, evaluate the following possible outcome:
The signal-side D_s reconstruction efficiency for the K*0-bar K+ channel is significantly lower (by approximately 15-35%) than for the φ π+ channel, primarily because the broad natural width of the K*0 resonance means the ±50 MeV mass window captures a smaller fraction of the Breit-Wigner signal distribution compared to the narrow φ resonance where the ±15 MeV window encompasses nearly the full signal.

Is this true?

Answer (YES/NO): NO